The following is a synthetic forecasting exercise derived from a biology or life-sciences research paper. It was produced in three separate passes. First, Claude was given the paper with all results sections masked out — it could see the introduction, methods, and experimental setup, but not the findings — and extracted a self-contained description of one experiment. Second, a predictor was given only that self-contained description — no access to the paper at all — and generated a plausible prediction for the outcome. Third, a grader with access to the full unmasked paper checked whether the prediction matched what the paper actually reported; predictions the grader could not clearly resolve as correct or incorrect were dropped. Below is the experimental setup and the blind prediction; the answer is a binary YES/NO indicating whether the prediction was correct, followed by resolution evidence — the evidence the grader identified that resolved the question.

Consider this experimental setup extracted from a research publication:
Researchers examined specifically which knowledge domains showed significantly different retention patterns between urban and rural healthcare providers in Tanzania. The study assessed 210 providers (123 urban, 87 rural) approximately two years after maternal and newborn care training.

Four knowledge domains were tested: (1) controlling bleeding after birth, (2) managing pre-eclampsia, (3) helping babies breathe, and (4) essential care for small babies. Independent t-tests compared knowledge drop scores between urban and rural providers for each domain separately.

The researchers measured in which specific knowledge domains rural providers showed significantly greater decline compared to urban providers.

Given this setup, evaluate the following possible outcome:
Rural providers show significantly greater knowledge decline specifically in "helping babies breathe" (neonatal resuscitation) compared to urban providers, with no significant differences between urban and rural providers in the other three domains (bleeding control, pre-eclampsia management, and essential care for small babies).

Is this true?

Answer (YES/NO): NO